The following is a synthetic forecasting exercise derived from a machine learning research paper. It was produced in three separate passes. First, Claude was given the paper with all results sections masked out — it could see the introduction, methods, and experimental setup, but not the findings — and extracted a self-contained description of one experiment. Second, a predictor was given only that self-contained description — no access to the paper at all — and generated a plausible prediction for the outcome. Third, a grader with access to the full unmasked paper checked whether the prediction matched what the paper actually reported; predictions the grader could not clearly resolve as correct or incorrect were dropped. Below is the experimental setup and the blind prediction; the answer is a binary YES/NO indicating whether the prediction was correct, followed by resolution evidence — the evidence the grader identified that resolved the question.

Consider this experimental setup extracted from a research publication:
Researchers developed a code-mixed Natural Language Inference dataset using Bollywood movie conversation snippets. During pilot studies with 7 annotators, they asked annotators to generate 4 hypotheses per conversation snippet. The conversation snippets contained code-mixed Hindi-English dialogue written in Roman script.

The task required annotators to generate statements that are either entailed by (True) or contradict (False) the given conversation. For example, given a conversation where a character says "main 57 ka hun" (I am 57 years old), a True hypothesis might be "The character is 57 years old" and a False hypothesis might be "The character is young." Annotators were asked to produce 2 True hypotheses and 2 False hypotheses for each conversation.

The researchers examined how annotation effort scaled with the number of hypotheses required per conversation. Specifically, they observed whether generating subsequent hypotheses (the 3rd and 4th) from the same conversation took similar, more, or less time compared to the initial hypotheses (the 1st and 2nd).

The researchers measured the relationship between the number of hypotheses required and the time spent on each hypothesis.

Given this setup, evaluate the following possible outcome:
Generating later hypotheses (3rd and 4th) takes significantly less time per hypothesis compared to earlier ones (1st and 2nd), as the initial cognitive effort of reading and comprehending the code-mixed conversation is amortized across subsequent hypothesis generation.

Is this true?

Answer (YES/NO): NO